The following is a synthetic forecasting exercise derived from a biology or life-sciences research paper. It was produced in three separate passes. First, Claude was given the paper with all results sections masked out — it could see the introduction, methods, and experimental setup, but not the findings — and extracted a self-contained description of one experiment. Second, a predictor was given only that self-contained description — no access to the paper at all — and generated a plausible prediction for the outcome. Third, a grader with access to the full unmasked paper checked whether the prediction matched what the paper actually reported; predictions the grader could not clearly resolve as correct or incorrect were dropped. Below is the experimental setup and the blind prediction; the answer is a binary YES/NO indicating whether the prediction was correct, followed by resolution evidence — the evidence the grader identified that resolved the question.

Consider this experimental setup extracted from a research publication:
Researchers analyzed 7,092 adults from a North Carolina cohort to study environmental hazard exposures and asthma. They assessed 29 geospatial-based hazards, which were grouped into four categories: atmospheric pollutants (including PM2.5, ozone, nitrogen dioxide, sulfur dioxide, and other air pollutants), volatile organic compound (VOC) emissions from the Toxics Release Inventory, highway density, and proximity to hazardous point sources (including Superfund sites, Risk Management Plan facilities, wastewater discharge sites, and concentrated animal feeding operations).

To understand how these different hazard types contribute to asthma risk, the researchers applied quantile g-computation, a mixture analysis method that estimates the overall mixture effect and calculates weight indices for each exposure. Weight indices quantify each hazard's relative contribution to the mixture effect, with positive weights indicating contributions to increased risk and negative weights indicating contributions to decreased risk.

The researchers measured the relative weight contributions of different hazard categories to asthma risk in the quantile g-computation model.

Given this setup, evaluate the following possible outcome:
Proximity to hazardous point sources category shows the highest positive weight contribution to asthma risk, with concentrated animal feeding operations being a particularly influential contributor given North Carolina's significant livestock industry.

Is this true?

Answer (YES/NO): NO